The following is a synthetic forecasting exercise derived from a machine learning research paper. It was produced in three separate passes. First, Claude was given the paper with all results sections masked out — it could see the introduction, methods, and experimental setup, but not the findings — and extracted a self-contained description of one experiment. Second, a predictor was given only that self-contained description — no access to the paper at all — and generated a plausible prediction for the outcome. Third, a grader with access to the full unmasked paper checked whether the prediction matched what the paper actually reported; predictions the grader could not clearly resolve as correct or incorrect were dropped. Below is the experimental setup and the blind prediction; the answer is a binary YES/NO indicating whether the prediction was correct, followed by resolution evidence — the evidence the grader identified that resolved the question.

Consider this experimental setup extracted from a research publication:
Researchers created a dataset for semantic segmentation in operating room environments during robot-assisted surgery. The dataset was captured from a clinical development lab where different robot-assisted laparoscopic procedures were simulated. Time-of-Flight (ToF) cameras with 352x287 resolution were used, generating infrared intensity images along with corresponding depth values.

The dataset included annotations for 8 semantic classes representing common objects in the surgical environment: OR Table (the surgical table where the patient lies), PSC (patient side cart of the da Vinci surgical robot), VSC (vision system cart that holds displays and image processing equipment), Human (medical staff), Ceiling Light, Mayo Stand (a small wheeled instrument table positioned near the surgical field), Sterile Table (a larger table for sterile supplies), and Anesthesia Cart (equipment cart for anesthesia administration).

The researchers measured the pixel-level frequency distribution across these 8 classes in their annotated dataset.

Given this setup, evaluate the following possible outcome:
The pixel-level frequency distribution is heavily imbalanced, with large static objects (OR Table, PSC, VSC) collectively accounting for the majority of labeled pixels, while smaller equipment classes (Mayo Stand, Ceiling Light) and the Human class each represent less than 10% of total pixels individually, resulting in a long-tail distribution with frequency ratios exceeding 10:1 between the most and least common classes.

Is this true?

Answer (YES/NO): YES